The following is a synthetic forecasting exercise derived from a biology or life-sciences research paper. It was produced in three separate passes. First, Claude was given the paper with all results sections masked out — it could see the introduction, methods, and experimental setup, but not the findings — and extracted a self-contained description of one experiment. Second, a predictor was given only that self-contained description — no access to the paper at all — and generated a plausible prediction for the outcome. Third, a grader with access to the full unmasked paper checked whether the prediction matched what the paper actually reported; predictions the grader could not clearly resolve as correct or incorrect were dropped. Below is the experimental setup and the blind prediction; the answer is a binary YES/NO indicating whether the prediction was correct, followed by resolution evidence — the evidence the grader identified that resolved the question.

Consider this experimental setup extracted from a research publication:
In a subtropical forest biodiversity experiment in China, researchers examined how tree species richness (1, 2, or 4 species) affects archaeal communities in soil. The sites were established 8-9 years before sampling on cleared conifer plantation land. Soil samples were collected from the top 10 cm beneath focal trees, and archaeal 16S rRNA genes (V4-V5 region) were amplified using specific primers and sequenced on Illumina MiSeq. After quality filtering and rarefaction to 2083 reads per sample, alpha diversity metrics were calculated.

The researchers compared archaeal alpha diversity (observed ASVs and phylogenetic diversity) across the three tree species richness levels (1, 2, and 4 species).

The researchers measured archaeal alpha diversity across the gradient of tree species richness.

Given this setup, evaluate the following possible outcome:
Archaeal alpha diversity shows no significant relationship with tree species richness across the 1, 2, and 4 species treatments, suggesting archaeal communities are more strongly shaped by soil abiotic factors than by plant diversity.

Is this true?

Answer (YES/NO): NO